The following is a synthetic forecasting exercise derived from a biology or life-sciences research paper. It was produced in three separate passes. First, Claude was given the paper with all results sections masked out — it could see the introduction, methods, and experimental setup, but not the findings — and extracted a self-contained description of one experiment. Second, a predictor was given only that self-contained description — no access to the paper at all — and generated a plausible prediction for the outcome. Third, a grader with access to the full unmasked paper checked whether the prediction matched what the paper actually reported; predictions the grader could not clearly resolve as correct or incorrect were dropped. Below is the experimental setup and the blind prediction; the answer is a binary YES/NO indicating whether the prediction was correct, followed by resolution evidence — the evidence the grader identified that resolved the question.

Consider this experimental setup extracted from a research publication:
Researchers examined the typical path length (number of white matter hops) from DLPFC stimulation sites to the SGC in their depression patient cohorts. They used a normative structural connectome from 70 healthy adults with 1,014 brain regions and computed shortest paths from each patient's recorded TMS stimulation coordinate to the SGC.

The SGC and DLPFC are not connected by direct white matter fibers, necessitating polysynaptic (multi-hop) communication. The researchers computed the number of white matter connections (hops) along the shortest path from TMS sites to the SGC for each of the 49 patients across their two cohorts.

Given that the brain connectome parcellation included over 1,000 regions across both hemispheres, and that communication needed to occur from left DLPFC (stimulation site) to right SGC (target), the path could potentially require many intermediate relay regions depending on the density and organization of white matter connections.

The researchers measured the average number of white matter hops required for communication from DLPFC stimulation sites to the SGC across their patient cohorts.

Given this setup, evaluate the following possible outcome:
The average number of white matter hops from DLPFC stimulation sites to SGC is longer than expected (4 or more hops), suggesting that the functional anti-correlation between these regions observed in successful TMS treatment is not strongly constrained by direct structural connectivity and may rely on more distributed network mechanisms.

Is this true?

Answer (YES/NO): NO